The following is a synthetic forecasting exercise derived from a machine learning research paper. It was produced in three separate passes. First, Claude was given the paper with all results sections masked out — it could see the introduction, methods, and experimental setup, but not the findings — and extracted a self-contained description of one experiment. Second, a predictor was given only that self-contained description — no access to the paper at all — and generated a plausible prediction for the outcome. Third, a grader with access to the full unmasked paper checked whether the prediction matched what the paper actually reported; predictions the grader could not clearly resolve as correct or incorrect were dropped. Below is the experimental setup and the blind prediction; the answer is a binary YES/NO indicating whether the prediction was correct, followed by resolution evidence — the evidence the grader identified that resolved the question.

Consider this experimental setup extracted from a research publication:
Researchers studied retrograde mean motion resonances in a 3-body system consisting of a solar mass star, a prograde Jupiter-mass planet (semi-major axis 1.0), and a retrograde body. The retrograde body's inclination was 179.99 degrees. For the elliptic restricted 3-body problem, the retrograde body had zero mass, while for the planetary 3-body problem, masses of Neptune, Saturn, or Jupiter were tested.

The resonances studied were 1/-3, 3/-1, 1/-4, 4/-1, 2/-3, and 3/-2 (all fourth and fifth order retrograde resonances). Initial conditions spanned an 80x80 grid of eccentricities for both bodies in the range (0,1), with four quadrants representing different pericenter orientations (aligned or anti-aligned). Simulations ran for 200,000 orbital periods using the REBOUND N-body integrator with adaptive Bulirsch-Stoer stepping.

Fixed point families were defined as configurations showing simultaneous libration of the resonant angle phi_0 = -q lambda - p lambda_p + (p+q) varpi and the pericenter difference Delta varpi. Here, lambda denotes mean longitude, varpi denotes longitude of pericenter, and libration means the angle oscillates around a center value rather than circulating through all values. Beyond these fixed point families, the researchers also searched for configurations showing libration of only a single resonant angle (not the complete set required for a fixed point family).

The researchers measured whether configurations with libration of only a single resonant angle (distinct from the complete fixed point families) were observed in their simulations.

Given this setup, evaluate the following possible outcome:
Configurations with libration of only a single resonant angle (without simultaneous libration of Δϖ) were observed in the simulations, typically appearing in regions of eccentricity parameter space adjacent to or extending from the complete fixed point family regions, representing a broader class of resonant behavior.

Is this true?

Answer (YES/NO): YES